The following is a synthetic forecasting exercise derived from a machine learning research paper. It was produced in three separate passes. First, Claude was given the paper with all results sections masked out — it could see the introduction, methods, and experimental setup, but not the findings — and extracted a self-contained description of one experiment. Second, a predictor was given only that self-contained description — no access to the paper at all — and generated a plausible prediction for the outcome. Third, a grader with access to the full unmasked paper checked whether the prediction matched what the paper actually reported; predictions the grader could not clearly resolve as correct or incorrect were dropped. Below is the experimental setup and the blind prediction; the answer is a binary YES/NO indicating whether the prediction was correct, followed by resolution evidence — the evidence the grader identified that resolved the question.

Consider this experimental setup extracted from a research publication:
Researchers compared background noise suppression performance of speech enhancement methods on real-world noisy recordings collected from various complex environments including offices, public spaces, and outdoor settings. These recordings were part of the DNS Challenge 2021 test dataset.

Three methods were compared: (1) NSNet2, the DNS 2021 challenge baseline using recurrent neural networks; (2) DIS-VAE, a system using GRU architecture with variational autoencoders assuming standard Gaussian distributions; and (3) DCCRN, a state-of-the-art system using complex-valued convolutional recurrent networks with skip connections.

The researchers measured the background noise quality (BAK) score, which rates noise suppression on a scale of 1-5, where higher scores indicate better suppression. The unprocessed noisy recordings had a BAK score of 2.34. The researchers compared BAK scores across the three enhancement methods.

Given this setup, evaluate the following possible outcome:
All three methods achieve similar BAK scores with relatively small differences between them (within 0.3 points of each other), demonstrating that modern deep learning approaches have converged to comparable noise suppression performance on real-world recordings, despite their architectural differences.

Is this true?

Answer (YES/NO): YES